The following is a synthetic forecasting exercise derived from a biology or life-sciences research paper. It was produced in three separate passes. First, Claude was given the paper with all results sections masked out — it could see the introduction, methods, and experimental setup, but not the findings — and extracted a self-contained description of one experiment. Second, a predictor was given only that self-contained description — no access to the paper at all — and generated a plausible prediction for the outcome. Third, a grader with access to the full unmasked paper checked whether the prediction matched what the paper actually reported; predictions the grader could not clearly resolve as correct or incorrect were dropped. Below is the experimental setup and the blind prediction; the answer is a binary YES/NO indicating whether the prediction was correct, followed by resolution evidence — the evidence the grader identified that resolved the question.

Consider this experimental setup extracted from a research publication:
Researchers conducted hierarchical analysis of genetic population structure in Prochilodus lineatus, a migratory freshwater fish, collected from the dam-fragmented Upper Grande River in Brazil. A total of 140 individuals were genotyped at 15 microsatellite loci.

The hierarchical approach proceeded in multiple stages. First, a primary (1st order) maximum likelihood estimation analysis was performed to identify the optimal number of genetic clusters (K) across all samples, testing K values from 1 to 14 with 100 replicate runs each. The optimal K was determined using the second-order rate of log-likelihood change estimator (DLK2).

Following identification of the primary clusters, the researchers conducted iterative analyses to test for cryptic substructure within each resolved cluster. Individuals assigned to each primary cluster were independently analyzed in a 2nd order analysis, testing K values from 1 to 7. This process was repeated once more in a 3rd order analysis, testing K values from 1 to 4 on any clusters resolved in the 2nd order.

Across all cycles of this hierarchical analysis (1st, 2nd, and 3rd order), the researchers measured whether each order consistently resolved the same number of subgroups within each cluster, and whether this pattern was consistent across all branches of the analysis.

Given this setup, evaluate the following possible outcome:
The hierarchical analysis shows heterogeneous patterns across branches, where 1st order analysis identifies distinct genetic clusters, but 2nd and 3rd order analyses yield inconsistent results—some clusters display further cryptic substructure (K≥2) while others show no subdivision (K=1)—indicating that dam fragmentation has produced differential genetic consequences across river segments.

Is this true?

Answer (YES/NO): NO